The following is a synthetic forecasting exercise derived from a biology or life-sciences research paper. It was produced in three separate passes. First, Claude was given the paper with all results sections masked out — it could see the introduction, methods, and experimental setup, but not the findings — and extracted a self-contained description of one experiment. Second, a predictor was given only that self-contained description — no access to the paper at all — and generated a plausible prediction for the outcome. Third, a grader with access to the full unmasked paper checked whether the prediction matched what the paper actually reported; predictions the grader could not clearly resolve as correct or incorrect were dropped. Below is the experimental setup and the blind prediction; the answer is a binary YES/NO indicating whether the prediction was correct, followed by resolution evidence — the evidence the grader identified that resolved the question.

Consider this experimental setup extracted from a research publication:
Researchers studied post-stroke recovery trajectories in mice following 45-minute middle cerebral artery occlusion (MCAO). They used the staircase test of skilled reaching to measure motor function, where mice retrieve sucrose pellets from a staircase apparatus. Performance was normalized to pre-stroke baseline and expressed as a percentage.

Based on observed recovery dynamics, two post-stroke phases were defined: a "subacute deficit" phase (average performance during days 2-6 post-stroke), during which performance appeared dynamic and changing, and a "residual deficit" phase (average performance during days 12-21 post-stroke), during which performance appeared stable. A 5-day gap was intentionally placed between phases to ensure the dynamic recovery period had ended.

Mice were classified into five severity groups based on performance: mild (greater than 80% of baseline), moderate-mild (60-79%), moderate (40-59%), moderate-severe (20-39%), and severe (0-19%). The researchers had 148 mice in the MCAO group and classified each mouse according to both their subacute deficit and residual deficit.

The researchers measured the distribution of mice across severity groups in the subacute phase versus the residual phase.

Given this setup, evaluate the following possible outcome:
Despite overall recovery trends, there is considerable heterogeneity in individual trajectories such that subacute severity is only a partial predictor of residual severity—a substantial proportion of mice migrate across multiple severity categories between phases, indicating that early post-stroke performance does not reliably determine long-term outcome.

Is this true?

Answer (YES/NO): NO